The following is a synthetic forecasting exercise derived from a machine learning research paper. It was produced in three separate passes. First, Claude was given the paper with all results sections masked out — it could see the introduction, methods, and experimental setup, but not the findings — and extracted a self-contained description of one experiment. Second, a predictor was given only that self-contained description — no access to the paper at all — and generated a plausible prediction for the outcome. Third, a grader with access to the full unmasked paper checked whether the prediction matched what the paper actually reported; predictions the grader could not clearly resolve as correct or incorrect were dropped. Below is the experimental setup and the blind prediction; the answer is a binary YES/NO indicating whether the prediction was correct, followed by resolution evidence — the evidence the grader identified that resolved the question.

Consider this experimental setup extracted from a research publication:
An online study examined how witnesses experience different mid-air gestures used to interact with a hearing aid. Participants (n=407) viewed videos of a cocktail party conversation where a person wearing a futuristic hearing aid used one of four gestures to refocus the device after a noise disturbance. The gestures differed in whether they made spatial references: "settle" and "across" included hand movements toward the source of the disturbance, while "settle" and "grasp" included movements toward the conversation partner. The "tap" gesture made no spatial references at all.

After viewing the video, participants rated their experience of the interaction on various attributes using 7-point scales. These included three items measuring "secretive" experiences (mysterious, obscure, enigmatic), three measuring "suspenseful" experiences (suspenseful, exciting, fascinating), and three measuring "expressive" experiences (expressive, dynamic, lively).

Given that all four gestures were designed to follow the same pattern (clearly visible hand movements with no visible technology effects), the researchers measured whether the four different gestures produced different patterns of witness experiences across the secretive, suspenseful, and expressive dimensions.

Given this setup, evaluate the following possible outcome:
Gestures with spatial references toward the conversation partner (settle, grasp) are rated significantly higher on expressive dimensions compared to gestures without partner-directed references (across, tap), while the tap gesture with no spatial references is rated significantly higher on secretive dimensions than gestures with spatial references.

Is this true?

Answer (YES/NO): NO